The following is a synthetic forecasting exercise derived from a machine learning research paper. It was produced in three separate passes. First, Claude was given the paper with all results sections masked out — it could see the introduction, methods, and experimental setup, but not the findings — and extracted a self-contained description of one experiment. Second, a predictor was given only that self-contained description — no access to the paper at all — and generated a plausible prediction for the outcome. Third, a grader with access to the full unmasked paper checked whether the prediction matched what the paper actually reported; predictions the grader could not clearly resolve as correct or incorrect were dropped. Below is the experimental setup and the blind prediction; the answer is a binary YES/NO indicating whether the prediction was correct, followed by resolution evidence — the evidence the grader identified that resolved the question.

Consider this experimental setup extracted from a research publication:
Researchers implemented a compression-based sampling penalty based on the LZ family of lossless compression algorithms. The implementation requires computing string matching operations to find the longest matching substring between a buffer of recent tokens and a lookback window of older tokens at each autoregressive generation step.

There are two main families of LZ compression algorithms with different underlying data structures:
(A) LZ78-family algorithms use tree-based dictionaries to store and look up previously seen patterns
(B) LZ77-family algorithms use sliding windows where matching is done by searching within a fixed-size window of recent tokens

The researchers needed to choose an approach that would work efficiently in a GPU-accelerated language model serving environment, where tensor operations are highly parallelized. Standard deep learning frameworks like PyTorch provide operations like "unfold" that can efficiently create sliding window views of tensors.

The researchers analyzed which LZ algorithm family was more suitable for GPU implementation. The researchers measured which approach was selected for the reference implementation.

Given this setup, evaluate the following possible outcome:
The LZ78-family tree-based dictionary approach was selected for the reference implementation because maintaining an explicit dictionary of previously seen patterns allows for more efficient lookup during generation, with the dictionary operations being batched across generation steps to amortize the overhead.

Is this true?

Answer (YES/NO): NO